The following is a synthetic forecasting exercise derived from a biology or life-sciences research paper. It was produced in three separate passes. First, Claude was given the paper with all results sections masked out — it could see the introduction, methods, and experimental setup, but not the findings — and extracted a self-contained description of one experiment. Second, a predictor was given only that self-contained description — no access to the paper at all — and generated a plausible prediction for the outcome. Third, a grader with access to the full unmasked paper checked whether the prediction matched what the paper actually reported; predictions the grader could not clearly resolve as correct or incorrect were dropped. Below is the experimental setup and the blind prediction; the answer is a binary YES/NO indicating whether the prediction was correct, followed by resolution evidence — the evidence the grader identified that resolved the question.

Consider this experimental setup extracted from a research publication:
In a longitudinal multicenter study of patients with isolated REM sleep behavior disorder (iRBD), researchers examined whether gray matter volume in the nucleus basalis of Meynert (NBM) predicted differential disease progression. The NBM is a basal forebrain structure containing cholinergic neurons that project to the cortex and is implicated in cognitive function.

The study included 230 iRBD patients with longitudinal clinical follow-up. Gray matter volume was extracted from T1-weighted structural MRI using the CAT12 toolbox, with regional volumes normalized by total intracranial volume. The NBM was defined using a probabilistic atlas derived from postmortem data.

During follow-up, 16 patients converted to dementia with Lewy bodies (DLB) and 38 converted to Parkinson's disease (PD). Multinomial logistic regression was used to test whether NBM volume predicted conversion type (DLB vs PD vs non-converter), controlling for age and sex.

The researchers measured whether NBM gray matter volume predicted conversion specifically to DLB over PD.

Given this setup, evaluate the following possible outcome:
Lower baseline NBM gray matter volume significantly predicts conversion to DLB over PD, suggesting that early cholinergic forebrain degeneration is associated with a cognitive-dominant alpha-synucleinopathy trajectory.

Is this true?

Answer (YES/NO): NO